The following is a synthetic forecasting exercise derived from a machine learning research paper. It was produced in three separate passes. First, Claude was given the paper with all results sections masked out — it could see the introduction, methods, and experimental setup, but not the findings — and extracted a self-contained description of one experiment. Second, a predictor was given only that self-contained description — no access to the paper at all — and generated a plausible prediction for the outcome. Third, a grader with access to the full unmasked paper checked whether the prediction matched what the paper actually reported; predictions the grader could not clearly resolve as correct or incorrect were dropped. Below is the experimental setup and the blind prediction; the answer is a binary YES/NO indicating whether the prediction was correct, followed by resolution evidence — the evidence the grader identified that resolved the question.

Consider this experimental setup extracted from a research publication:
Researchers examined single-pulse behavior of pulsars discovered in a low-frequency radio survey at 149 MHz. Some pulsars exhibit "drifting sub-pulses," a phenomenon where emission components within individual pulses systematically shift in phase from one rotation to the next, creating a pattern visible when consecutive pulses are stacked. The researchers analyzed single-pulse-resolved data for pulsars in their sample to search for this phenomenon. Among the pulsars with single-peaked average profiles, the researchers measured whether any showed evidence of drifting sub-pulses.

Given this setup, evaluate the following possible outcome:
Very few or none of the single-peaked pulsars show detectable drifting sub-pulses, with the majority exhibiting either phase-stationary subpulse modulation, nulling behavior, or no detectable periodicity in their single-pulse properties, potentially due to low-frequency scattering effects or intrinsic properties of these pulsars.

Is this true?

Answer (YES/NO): YES